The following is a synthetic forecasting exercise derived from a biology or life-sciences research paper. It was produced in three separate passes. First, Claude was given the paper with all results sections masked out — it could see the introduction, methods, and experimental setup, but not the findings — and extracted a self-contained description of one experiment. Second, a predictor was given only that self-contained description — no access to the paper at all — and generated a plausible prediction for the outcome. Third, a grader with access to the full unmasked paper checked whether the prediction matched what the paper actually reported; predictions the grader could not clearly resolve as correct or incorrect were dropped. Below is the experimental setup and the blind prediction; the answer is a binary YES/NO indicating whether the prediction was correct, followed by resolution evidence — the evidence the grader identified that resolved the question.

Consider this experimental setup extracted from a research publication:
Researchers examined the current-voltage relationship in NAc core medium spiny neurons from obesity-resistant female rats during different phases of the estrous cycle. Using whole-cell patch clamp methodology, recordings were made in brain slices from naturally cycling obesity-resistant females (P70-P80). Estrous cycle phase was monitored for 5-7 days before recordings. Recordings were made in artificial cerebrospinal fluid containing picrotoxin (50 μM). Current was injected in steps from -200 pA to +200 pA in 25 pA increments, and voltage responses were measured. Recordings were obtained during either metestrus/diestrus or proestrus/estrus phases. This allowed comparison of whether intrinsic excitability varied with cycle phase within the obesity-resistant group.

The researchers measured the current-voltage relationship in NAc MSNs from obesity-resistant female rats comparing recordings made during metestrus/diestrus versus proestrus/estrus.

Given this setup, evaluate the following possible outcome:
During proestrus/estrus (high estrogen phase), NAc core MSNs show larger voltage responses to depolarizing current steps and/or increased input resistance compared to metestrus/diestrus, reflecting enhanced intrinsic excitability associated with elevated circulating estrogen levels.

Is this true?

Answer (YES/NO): NO